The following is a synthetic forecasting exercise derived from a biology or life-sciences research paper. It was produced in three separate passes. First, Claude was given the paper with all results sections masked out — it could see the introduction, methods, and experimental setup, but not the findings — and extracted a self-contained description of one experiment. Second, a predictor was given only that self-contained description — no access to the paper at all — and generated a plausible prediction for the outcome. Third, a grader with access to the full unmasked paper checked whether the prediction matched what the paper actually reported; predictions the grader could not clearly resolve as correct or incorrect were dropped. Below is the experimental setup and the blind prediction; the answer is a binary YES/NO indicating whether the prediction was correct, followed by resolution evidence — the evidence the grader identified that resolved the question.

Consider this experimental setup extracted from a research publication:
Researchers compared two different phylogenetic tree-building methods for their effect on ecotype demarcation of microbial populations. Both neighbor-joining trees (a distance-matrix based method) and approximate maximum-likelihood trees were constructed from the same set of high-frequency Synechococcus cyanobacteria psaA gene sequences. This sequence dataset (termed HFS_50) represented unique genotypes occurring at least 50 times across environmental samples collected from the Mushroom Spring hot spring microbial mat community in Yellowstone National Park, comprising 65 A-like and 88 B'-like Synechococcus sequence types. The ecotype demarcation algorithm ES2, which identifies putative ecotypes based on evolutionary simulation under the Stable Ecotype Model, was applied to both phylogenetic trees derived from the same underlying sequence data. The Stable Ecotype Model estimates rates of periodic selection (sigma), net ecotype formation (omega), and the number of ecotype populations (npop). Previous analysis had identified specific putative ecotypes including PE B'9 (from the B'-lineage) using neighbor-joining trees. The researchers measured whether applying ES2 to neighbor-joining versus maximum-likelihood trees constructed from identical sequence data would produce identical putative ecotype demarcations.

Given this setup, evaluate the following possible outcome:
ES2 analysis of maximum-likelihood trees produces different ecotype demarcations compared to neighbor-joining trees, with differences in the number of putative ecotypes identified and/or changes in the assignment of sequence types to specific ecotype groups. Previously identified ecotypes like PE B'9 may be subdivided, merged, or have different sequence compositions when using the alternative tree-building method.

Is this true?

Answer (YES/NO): YES